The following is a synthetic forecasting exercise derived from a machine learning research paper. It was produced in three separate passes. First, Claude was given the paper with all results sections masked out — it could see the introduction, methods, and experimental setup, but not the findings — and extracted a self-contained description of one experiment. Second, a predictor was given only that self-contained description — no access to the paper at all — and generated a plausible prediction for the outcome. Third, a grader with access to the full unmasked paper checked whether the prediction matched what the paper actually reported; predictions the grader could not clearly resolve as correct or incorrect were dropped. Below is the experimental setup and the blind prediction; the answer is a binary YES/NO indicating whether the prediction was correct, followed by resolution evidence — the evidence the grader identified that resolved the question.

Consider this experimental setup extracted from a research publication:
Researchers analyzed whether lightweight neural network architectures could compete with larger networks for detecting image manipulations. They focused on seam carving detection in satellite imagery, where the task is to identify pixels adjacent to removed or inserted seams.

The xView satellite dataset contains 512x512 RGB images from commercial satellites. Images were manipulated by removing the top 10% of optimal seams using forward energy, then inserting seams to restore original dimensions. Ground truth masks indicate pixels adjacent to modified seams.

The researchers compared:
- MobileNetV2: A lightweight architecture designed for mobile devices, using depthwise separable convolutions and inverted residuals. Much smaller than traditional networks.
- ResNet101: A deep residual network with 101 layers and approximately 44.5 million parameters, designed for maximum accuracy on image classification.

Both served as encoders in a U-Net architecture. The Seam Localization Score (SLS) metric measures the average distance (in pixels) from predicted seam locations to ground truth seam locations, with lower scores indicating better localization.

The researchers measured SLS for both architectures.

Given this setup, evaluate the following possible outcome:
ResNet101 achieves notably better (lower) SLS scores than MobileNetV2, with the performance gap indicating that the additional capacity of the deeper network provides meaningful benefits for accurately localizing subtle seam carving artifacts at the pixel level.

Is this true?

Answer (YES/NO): NO